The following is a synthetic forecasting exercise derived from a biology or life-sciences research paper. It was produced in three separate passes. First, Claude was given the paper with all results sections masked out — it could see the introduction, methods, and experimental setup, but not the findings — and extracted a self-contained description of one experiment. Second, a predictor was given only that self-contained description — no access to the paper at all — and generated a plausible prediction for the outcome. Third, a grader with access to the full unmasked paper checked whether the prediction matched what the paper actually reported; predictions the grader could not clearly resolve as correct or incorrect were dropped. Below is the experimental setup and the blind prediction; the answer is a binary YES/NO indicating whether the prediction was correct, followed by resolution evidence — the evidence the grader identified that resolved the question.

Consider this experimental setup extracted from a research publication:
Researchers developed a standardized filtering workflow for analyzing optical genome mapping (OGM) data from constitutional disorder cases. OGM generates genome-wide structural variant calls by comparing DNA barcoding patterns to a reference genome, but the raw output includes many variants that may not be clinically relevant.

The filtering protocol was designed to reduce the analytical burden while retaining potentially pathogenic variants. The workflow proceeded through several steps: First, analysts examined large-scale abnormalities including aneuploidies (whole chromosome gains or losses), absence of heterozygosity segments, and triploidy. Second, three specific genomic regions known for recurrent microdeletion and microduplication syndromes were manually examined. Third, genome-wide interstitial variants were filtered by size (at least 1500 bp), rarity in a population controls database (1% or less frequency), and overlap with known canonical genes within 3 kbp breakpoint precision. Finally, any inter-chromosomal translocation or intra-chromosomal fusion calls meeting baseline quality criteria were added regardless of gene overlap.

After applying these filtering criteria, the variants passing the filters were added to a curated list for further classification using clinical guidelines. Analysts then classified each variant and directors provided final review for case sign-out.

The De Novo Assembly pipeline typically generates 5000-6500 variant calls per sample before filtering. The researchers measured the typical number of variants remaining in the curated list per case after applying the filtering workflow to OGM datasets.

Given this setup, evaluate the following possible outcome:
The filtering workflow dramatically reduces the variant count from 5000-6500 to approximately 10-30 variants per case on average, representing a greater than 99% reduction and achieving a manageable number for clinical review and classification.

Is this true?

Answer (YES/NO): NO